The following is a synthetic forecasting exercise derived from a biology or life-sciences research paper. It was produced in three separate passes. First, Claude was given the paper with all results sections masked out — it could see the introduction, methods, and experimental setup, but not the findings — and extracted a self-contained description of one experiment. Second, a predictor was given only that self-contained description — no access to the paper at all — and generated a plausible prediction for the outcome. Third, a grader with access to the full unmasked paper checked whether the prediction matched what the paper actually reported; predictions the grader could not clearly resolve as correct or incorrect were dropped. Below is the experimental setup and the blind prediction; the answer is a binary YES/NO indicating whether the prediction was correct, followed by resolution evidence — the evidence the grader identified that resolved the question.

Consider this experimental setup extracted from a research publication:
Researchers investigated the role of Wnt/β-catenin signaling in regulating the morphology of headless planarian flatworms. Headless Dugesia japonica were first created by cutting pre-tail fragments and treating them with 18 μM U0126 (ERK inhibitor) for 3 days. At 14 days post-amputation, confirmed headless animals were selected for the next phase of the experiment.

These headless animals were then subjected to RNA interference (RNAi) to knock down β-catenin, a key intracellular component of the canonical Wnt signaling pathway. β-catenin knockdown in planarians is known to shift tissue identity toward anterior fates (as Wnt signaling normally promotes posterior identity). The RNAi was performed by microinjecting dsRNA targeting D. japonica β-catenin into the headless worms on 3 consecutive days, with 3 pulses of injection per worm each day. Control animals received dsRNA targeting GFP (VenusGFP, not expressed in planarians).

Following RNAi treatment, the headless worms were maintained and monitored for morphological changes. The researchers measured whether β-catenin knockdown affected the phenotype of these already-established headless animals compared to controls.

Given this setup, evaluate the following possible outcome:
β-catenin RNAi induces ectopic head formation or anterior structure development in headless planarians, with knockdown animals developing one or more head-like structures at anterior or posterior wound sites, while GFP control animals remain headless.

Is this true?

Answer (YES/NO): NO